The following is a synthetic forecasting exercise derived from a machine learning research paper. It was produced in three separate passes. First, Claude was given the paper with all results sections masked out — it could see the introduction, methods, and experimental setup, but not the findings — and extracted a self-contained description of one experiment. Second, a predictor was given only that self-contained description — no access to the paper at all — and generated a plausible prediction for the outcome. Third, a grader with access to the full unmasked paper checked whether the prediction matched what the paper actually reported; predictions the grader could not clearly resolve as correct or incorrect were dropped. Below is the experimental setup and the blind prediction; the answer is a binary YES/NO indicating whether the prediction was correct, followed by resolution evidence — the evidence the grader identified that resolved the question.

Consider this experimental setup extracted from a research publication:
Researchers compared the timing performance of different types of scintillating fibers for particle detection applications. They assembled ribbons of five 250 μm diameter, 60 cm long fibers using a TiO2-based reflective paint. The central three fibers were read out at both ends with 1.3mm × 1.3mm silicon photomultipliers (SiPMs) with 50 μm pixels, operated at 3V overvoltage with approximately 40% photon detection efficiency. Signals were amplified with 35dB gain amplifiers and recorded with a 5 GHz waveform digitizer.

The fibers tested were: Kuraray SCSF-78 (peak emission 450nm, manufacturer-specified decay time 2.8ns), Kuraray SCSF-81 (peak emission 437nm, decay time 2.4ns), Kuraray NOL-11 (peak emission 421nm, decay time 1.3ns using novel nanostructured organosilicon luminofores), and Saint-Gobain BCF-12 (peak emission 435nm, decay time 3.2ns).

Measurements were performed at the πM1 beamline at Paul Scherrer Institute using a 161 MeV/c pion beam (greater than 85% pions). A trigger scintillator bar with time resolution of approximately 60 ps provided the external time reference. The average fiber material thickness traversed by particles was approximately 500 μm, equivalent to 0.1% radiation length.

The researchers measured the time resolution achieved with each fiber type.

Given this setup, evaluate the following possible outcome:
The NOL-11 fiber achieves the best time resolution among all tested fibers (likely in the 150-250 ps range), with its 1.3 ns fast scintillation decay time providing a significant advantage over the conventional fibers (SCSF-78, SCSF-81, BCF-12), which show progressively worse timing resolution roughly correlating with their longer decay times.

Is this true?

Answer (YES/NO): NO